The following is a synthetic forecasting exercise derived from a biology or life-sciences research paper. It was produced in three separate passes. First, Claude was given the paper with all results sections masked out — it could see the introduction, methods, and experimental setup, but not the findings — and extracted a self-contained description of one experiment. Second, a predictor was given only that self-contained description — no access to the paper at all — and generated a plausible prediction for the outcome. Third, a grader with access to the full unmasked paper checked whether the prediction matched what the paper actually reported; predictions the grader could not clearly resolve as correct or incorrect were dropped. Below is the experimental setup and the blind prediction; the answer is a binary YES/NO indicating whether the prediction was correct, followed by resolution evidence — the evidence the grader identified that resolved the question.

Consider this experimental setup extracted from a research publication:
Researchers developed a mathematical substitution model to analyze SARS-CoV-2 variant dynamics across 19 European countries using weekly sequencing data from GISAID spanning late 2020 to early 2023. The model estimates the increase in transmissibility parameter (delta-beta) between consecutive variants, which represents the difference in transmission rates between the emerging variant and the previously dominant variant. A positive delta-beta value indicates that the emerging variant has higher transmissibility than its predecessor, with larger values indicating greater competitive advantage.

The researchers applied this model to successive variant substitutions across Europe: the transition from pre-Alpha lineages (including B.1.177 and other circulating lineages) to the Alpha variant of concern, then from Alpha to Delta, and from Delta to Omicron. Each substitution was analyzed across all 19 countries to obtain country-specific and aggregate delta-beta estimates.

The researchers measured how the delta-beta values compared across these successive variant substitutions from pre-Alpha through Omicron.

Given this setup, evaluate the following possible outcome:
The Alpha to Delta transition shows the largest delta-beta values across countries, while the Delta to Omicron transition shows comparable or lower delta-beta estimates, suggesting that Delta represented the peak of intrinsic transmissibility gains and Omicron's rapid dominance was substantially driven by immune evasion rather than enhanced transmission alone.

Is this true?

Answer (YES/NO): NO